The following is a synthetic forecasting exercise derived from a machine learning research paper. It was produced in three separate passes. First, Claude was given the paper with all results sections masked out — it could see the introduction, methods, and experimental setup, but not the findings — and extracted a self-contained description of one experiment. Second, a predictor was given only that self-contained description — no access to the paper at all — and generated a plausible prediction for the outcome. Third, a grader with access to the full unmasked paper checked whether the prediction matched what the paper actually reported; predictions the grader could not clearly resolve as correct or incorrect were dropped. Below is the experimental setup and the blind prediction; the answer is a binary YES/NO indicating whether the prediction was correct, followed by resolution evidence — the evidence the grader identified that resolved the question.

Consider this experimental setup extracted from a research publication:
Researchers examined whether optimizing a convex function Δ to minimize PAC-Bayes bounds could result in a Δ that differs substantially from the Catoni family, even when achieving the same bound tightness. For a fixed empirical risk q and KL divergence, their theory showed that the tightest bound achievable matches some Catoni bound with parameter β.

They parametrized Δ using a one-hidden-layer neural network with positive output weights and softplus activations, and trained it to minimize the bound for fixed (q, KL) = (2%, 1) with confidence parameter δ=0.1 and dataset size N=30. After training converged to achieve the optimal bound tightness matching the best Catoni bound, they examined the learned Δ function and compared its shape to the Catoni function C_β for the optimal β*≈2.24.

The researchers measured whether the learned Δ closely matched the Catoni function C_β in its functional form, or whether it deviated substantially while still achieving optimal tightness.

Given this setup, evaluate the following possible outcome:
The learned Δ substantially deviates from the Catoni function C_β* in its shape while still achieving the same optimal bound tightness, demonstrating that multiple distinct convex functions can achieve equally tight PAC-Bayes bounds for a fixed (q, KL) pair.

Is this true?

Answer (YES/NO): YES